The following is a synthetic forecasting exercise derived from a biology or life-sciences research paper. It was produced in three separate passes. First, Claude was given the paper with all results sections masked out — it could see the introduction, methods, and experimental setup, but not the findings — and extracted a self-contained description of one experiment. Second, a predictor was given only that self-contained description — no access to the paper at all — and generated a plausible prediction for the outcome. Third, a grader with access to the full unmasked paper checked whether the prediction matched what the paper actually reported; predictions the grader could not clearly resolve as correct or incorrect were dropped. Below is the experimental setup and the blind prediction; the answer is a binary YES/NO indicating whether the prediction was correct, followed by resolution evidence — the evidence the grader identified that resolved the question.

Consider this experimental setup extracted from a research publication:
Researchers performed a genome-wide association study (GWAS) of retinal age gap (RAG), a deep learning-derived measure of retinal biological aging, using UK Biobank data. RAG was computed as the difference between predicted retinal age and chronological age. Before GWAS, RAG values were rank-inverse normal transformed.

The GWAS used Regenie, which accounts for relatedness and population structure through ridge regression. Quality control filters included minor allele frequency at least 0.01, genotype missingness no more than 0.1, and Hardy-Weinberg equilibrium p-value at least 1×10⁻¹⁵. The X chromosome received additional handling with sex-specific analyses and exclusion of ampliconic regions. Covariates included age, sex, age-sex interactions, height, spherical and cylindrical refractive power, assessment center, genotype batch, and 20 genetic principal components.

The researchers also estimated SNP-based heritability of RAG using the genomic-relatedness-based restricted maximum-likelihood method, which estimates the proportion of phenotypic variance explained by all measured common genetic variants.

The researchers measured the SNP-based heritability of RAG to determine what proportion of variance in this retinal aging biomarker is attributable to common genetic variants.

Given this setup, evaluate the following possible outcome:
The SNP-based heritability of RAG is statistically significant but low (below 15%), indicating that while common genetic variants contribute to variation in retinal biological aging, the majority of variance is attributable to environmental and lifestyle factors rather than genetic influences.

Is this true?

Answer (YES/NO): NO